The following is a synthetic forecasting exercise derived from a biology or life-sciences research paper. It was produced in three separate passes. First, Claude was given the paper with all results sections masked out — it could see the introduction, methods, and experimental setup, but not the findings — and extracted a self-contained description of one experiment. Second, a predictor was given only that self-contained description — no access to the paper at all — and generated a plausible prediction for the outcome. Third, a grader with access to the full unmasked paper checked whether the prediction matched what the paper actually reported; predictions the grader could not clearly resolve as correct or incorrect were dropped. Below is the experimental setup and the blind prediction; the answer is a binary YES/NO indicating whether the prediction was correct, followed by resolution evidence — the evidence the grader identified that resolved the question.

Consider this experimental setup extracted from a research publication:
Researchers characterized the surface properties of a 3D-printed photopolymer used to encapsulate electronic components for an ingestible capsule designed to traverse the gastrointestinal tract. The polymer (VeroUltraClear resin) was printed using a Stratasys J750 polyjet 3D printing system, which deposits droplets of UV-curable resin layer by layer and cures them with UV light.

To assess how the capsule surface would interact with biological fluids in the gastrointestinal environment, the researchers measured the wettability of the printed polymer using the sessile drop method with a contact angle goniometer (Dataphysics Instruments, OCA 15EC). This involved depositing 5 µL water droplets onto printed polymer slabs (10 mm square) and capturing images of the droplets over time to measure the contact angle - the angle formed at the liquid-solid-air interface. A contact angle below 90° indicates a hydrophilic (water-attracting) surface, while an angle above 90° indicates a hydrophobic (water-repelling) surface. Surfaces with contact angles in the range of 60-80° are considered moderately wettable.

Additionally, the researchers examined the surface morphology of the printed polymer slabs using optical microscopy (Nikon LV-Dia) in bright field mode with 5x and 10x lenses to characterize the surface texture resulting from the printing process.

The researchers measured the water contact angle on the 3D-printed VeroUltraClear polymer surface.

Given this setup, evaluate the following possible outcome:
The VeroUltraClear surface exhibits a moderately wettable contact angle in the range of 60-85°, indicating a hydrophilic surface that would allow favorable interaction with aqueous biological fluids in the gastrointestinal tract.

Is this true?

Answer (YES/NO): NO